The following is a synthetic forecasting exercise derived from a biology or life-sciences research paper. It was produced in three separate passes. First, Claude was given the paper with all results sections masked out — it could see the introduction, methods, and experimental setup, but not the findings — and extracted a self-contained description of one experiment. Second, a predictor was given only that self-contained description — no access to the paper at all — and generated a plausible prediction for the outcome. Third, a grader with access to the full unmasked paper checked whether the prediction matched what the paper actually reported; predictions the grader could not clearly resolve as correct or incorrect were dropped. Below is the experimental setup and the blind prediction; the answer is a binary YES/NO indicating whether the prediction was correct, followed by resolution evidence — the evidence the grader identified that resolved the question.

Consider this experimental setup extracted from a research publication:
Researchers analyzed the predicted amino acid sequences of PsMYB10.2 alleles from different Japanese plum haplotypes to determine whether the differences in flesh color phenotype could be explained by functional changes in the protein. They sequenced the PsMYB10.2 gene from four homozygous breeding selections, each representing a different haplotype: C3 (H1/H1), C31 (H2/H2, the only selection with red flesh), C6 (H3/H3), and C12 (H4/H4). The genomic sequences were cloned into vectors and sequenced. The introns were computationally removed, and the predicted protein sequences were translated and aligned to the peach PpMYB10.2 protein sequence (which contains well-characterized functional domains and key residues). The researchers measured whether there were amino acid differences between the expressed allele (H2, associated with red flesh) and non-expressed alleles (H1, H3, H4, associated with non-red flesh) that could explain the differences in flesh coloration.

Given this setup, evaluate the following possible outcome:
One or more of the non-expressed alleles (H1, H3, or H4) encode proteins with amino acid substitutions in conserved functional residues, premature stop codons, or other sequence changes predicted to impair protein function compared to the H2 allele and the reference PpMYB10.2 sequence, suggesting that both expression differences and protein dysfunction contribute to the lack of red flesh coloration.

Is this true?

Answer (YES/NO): NO